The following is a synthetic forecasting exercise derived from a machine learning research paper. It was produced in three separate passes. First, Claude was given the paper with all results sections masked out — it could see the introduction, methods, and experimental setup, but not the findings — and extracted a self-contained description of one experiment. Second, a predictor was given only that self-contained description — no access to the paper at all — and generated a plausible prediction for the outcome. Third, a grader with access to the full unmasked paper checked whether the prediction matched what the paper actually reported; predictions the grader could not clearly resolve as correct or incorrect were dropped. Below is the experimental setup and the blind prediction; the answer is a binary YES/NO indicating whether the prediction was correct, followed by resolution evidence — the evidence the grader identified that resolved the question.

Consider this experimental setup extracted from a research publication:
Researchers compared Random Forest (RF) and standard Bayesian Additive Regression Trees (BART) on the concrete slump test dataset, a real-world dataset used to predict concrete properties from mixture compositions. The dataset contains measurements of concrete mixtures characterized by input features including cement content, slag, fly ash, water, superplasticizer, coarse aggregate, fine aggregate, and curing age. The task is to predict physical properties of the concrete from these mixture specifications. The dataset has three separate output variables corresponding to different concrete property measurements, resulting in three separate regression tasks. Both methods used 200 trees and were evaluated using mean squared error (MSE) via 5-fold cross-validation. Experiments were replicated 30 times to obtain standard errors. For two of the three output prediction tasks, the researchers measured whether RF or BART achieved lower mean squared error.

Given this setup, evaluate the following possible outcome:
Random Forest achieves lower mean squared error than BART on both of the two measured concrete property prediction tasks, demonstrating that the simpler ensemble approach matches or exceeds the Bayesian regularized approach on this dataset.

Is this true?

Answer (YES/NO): YES